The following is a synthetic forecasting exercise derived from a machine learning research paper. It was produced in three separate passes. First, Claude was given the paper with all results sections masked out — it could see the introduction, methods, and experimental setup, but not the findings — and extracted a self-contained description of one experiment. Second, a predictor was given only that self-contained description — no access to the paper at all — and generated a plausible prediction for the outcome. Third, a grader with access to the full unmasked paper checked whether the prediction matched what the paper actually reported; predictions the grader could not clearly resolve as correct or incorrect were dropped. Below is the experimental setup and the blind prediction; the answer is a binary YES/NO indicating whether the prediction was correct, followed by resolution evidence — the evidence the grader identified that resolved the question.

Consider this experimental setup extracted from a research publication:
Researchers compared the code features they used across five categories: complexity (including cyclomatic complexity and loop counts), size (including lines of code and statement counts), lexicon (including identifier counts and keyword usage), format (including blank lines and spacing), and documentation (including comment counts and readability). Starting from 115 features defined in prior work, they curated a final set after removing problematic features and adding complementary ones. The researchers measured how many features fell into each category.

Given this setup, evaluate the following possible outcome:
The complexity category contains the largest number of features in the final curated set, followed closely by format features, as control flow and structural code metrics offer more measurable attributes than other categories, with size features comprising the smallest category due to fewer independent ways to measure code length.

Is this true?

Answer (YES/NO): NO